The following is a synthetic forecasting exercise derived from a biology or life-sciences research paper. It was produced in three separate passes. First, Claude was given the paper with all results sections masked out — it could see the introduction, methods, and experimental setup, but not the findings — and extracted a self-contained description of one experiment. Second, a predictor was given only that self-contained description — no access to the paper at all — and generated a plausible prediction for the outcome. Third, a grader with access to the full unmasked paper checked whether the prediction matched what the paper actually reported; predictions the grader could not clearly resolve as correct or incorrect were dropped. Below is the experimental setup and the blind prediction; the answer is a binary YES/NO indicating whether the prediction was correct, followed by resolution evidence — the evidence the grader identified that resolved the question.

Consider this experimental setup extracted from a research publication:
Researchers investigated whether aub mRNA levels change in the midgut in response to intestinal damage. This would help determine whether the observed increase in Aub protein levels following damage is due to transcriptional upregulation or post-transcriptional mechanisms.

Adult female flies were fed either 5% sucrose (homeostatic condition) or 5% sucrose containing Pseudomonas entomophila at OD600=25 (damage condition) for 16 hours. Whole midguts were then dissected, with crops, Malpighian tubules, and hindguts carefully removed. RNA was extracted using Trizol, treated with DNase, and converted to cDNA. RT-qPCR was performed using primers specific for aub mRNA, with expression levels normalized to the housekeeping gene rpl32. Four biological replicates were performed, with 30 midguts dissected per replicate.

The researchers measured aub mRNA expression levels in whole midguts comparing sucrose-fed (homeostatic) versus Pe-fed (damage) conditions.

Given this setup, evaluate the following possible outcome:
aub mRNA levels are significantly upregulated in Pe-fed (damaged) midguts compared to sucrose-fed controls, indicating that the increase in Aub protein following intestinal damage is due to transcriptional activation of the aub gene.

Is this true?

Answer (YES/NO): NO